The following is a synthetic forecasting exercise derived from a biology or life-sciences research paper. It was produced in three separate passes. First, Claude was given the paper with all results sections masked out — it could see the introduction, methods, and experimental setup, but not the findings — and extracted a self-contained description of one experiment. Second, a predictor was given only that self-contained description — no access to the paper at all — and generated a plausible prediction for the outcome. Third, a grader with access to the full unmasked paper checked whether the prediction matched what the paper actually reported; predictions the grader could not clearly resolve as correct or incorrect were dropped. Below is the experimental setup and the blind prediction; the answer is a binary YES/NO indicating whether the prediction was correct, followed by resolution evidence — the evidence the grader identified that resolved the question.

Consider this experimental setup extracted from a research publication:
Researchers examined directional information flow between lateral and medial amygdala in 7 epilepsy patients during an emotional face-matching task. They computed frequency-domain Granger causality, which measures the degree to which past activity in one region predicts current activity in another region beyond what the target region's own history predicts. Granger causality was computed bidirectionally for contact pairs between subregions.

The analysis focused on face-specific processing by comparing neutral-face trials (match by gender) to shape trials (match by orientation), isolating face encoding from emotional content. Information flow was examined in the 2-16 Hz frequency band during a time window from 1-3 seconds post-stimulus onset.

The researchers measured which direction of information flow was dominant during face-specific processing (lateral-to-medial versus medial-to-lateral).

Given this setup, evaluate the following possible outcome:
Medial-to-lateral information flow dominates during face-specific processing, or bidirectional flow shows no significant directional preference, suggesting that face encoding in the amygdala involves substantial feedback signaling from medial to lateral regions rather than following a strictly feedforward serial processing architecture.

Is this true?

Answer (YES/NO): YES